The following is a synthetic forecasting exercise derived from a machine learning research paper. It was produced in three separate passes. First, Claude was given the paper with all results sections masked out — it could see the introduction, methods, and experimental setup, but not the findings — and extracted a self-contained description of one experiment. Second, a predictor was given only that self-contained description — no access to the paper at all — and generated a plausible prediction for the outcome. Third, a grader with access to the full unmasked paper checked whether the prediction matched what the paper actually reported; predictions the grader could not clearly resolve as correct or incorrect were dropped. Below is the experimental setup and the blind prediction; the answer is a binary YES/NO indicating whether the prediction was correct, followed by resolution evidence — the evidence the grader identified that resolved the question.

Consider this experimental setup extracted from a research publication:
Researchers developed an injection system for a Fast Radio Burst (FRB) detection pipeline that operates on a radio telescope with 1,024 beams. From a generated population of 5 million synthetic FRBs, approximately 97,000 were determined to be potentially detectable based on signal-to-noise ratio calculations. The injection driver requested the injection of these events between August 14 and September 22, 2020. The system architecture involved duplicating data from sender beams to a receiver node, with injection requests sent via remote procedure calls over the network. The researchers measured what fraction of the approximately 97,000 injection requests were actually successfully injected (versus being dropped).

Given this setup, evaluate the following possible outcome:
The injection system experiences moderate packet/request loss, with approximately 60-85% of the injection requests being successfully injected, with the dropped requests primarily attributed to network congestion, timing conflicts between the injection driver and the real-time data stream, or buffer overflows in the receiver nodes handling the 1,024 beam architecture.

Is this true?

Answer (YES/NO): NO